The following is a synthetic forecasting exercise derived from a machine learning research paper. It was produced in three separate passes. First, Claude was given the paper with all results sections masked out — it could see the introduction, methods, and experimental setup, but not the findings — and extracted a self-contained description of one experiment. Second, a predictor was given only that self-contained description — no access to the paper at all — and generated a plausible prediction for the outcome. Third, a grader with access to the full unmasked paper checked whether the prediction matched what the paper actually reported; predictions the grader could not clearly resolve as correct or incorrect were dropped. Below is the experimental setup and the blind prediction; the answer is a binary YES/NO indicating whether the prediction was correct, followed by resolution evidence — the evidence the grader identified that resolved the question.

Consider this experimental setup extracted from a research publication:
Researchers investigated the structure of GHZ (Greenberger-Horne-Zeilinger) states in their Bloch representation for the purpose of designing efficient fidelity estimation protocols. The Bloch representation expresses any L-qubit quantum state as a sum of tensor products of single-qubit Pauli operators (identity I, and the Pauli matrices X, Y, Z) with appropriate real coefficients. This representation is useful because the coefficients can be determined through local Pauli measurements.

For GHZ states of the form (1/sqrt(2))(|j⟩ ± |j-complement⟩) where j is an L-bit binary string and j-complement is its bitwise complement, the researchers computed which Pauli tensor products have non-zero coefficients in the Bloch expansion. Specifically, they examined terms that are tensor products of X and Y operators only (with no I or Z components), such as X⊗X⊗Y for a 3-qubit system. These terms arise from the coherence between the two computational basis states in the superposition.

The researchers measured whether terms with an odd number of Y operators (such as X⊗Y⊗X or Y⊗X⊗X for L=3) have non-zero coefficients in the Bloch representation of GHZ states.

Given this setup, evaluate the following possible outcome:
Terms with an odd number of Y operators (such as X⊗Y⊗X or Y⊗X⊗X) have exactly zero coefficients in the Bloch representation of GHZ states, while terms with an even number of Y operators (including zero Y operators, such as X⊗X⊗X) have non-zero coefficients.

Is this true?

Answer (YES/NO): YES